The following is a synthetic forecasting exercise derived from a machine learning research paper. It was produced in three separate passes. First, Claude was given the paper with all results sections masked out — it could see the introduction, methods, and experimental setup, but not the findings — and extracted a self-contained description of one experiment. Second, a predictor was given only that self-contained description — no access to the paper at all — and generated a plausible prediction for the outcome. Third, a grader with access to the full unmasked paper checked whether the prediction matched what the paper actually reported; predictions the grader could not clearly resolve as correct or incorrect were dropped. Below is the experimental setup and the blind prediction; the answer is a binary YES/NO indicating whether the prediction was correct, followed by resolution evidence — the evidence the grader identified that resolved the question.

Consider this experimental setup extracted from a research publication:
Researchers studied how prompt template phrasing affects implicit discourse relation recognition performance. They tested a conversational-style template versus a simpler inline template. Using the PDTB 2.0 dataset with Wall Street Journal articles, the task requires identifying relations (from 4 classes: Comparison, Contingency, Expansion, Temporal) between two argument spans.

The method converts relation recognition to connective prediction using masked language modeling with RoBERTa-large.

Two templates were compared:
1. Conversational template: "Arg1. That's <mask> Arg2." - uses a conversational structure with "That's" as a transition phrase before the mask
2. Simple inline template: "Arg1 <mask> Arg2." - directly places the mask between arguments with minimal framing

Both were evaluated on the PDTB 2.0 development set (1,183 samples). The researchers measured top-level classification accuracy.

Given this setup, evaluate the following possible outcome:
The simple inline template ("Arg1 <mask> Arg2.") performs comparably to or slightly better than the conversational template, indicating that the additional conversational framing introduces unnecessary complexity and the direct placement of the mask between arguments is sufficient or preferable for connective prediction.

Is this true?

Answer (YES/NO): YES